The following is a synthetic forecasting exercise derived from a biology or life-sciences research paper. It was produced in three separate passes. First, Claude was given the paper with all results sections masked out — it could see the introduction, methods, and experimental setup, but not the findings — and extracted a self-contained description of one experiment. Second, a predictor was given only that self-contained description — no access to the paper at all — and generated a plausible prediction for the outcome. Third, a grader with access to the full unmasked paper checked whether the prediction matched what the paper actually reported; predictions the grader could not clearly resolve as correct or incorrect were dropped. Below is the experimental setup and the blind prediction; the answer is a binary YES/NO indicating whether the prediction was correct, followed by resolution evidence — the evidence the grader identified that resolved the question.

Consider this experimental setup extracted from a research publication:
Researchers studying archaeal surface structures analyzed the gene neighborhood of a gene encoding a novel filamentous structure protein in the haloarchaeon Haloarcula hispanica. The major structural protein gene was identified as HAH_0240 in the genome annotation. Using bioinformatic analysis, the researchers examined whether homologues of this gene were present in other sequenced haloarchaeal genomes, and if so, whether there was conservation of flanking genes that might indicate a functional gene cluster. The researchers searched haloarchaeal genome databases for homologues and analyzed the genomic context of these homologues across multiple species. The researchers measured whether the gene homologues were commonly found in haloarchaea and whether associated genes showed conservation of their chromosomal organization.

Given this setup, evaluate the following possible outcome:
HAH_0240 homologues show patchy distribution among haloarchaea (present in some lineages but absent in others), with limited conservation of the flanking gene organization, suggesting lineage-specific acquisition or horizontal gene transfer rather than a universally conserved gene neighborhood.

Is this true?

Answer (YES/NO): NO